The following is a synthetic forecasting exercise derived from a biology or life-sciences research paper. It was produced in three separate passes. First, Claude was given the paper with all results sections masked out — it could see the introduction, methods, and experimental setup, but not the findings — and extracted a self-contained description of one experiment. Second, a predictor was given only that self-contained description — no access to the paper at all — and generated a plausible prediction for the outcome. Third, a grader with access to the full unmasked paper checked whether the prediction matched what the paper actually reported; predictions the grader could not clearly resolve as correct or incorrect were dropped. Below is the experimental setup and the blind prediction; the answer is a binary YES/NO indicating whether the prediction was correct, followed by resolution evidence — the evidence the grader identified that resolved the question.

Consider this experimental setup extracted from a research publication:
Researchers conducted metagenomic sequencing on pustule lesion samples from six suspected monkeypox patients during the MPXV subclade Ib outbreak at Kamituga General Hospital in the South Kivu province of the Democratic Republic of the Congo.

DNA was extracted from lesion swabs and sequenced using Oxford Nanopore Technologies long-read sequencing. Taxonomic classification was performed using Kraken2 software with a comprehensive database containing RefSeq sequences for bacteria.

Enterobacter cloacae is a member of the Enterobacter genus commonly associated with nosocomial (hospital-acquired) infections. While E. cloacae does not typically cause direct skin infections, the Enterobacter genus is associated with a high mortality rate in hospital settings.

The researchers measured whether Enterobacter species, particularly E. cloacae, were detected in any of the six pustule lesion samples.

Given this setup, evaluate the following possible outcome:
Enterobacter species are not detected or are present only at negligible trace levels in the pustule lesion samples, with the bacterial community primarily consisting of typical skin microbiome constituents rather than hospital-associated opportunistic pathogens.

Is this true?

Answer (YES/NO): NO